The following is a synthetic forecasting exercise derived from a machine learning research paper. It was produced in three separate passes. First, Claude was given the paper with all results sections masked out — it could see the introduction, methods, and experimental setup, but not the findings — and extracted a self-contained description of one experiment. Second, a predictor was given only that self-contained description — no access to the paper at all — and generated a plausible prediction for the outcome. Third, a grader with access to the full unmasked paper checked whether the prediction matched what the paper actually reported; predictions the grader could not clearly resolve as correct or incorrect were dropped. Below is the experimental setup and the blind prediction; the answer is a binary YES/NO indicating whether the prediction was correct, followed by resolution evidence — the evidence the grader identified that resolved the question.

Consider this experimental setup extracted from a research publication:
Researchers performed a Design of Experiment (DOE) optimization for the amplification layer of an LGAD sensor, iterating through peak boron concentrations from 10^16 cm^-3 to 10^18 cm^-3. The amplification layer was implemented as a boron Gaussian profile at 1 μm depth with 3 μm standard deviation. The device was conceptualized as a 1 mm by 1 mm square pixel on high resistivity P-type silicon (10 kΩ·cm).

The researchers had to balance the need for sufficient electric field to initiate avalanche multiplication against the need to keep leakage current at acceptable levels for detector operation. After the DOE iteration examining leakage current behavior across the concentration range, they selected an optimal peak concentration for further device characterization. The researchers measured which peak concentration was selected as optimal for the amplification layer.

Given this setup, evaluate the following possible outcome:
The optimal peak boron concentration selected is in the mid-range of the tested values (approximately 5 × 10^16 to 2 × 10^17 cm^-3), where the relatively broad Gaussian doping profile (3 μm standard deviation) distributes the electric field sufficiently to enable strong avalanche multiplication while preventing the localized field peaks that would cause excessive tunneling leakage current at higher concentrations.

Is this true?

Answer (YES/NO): NO